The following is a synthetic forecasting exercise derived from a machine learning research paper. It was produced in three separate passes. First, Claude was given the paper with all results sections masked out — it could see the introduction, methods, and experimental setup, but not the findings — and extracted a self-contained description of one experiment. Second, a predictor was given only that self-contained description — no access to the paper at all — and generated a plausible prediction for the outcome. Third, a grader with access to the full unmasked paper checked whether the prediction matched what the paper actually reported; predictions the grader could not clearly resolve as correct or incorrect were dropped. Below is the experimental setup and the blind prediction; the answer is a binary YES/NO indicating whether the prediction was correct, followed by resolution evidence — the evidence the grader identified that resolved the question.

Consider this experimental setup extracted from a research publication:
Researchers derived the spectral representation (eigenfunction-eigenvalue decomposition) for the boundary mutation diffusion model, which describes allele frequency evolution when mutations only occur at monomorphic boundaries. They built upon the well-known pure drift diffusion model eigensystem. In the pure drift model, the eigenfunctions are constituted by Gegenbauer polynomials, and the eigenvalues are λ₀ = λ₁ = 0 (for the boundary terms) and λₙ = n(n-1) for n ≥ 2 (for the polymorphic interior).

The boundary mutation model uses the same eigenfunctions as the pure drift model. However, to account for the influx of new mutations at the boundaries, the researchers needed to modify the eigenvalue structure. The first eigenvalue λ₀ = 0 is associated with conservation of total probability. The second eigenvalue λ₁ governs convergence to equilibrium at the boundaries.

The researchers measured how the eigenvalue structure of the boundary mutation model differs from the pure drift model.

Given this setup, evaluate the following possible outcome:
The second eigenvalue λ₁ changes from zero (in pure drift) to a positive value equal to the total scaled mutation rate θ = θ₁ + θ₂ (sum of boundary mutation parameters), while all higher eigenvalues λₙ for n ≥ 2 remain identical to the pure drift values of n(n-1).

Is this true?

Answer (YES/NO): YES